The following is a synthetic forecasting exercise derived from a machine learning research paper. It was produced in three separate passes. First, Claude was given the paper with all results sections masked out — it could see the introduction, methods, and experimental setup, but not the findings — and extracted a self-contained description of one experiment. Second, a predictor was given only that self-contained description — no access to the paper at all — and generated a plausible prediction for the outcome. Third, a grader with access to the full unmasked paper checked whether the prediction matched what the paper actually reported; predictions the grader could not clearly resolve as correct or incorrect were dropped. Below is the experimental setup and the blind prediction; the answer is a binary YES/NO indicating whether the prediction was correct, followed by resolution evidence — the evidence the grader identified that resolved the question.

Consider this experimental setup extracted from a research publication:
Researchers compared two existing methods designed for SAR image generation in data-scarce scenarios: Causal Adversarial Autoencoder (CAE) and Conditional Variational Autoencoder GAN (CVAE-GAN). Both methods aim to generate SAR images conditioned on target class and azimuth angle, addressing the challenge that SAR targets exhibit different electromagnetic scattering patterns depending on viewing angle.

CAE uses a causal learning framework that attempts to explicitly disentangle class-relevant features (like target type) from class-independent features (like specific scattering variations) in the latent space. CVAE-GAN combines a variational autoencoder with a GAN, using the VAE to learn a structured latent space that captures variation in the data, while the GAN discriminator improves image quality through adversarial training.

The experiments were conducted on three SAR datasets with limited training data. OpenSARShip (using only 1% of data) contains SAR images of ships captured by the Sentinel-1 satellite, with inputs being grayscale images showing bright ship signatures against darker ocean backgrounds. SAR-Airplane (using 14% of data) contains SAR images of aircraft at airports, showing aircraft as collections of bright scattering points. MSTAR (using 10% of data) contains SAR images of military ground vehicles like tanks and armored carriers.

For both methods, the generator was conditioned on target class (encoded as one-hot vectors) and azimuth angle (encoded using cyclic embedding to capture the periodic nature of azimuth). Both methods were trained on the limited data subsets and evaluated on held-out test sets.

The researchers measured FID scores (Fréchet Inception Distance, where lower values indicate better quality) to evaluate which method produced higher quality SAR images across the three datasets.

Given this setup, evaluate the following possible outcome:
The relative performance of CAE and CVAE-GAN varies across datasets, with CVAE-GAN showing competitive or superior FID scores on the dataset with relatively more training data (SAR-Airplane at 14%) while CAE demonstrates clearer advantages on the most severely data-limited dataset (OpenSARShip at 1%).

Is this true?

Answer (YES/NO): NO